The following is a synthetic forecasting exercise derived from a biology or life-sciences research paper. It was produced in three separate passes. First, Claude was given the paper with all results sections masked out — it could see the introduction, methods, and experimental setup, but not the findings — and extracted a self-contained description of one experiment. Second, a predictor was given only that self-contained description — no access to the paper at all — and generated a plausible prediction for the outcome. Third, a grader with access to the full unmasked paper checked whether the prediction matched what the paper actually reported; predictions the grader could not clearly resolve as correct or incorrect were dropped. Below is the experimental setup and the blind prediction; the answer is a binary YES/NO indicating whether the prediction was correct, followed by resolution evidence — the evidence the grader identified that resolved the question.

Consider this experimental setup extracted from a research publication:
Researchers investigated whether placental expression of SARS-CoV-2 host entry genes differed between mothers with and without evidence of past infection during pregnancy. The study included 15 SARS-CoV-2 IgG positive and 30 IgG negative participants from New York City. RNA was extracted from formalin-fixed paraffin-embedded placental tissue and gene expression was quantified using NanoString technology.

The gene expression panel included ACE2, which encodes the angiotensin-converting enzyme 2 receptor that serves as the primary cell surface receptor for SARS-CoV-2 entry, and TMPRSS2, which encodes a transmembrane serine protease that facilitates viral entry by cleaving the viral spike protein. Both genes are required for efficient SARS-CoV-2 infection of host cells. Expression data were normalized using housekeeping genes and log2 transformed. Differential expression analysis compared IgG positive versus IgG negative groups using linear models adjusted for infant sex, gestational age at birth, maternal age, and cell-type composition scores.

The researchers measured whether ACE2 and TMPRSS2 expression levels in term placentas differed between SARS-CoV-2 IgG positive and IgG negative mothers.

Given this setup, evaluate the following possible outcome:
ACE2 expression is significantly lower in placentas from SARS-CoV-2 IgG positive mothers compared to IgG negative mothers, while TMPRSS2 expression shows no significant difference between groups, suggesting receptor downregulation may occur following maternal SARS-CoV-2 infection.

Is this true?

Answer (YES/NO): NO